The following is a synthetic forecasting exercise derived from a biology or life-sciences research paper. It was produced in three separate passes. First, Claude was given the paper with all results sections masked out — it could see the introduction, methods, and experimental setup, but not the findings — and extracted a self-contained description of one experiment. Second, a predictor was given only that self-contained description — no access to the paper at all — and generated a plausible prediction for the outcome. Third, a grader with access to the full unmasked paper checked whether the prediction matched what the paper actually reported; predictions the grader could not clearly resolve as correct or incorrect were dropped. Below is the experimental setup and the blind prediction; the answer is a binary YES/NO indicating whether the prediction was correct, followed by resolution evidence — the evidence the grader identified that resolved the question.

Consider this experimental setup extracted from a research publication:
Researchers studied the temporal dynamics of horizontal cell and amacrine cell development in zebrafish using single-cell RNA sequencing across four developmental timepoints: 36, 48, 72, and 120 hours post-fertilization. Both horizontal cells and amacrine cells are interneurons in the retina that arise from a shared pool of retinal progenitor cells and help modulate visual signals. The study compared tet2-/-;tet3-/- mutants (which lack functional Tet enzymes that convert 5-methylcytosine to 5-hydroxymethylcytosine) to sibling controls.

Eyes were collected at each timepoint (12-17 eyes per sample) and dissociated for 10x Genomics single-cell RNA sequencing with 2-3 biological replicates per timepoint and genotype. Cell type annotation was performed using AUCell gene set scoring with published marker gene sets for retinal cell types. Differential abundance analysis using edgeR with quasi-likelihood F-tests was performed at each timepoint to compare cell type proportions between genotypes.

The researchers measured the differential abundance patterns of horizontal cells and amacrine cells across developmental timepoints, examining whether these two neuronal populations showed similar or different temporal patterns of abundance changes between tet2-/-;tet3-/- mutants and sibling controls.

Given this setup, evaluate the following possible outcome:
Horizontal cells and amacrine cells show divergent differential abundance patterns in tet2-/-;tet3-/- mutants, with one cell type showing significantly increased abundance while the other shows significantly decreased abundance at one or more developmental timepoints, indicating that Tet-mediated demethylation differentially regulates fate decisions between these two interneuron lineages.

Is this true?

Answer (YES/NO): NO